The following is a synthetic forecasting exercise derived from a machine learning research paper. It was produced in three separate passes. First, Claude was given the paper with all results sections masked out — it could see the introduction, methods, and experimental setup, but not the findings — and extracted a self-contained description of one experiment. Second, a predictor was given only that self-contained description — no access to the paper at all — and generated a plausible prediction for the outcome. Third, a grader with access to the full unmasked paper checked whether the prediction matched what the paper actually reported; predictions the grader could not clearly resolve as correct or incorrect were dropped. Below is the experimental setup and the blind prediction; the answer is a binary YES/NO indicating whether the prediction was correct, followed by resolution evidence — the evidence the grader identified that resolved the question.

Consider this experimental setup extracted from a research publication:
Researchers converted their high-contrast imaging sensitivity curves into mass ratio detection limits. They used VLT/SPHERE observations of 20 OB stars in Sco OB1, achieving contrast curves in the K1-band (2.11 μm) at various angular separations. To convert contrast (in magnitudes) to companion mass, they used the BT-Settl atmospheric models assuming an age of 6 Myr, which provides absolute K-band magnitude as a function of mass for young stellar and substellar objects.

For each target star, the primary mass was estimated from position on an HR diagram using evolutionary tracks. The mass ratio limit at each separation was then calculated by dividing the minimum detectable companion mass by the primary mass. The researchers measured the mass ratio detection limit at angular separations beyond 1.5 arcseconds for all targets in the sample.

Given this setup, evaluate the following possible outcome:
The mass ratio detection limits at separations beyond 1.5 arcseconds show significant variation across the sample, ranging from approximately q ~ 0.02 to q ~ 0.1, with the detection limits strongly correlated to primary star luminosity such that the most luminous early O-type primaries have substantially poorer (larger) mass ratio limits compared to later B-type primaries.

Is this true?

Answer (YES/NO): NO